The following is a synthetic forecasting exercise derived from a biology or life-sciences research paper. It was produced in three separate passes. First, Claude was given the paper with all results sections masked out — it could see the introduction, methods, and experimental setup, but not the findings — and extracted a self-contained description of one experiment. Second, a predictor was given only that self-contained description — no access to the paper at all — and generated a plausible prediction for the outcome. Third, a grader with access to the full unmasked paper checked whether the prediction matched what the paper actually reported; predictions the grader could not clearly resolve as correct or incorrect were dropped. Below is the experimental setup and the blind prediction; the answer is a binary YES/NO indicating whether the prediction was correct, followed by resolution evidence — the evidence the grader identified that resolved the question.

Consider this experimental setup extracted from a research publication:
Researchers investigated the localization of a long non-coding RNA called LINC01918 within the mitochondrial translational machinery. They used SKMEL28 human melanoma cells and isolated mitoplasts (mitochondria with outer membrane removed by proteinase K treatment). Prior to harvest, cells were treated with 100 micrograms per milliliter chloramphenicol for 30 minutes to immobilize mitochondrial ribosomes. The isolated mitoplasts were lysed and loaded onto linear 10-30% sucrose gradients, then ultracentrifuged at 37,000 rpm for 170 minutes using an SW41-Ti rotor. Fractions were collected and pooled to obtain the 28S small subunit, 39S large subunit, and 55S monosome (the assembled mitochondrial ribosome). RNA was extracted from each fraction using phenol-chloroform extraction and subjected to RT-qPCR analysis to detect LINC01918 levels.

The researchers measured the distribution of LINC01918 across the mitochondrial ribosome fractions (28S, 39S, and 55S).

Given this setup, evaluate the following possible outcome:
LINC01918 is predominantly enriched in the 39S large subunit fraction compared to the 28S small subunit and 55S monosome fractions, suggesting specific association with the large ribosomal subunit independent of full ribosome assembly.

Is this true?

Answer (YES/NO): NO